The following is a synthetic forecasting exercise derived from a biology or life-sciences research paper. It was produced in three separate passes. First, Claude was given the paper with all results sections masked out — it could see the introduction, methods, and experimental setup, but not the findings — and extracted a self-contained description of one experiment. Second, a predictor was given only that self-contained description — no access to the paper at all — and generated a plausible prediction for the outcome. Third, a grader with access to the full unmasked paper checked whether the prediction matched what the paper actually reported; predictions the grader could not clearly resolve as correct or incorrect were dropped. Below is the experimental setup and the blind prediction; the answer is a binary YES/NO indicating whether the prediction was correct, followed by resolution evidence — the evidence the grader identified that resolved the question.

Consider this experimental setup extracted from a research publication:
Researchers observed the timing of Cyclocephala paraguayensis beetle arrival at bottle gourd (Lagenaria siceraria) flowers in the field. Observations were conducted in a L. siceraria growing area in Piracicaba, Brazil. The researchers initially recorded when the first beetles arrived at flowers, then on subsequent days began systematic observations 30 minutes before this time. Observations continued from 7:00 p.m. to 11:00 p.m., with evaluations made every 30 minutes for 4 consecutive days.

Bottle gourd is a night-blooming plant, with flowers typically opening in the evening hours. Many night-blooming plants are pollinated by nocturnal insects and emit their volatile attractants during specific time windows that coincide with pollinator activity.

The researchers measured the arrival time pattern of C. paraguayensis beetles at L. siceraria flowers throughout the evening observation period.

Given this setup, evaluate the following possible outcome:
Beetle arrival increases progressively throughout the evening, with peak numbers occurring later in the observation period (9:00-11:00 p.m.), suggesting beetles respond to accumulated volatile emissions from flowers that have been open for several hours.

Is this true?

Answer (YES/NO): YES